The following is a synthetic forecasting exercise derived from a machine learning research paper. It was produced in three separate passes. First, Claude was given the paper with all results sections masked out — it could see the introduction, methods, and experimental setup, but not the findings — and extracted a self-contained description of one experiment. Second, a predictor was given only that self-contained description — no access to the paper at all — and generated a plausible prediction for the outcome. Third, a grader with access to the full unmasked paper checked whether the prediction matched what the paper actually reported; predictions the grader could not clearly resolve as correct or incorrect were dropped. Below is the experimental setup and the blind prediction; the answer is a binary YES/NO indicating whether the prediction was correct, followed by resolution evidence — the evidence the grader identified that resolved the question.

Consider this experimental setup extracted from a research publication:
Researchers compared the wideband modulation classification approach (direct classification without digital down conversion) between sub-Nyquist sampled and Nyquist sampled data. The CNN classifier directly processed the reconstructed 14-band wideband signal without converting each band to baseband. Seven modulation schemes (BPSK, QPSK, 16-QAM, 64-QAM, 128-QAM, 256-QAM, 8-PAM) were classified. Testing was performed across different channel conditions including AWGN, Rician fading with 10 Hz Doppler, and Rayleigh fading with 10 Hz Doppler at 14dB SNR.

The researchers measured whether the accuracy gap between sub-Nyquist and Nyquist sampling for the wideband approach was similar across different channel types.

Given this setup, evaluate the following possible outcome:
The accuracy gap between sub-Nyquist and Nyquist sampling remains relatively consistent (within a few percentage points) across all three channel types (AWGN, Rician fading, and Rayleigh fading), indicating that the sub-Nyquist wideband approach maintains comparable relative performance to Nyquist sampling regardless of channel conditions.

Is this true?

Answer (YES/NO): YES